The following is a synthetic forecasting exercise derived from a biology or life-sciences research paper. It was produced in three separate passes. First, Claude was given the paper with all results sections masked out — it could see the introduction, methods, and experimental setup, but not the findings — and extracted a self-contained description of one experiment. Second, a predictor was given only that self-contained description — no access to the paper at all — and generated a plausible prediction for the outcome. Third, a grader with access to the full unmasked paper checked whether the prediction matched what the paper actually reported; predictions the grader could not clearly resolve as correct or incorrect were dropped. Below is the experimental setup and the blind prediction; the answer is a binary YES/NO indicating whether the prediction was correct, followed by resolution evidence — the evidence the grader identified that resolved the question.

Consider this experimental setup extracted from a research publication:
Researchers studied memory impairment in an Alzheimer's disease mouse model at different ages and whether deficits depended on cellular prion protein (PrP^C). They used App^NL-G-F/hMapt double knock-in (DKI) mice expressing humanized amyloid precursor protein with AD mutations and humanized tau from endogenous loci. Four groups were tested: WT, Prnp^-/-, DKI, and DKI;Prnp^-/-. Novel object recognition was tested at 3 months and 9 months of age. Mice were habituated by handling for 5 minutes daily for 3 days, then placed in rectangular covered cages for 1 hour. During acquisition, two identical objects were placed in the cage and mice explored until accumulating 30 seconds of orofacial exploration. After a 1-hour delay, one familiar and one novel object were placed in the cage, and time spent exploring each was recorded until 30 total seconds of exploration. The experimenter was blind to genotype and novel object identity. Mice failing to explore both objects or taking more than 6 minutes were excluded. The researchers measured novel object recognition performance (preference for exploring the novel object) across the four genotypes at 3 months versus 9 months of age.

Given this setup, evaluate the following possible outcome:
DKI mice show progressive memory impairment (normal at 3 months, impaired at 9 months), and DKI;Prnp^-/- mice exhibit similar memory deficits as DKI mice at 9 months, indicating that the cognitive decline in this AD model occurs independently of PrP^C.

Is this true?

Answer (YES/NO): NO